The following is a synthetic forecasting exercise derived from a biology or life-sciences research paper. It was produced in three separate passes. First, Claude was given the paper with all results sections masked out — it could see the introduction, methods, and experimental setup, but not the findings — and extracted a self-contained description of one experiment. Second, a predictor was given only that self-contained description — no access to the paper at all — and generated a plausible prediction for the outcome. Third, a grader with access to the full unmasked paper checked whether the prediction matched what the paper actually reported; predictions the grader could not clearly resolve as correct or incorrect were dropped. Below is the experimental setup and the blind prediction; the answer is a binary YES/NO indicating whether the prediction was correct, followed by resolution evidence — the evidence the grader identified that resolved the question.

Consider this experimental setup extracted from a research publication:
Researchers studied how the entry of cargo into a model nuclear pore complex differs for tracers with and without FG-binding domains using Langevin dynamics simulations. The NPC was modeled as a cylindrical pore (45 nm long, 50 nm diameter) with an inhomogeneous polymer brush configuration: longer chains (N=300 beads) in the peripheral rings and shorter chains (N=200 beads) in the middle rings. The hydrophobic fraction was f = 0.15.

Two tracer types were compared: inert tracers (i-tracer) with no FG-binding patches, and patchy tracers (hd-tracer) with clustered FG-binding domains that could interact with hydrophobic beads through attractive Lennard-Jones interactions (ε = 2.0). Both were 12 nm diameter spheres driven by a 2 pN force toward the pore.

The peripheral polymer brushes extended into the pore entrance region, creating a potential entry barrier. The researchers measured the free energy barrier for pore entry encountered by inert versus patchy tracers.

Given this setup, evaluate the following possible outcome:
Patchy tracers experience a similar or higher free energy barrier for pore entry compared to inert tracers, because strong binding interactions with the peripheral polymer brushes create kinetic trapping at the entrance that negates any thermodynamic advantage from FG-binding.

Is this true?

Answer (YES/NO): NO